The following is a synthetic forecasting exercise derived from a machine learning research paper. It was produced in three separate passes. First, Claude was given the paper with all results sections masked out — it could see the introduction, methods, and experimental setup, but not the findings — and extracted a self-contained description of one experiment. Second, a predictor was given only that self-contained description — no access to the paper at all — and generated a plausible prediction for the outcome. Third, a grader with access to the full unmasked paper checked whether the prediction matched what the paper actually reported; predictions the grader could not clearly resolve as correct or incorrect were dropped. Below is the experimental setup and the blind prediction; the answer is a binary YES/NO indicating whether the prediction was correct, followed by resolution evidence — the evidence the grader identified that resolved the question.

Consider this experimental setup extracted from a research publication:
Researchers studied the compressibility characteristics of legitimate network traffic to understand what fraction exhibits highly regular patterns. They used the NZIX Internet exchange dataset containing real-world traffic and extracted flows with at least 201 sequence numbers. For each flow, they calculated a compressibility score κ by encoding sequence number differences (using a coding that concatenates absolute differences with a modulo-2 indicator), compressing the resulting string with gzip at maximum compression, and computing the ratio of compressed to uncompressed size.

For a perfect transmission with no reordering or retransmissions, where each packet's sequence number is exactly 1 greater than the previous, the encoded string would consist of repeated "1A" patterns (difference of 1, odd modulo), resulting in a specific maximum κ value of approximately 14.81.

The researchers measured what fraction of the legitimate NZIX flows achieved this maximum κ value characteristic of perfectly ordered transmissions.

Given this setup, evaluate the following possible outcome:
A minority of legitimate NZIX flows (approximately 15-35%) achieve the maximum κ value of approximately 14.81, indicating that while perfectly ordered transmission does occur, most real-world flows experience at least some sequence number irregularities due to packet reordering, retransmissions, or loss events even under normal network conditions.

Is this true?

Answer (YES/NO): YES